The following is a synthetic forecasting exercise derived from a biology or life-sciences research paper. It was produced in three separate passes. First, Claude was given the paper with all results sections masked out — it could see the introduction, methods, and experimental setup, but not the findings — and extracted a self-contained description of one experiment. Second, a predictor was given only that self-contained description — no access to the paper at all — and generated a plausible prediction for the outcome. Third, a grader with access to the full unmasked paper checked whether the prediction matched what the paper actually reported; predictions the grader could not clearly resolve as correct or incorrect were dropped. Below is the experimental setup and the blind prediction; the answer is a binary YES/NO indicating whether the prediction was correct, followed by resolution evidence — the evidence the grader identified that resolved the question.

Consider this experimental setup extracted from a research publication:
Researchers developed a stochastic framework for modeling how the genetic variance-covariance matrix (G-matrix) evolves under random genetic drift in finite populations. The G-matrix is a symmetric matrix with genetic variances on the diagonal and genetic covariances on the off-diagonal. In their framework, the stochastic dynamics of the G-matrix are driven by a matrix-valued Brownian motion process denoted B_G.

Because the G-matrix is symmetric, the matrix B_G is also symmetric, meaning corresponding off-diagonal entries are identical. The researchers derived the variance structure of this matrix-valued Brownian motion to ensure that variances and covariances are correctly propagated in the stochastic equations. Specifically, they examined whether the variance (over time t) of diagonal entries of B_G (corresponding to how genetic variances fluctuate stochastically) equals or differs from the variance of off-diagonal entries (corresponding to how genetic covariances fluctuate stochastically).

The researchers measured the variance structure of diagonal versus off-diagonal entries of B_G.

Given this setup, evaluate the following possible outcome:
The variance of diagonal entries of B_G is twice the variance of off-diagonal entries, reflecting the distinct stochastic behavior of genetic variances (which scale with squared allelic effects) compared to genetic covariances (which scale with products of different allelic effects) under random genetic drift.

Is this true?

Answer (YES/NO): YES